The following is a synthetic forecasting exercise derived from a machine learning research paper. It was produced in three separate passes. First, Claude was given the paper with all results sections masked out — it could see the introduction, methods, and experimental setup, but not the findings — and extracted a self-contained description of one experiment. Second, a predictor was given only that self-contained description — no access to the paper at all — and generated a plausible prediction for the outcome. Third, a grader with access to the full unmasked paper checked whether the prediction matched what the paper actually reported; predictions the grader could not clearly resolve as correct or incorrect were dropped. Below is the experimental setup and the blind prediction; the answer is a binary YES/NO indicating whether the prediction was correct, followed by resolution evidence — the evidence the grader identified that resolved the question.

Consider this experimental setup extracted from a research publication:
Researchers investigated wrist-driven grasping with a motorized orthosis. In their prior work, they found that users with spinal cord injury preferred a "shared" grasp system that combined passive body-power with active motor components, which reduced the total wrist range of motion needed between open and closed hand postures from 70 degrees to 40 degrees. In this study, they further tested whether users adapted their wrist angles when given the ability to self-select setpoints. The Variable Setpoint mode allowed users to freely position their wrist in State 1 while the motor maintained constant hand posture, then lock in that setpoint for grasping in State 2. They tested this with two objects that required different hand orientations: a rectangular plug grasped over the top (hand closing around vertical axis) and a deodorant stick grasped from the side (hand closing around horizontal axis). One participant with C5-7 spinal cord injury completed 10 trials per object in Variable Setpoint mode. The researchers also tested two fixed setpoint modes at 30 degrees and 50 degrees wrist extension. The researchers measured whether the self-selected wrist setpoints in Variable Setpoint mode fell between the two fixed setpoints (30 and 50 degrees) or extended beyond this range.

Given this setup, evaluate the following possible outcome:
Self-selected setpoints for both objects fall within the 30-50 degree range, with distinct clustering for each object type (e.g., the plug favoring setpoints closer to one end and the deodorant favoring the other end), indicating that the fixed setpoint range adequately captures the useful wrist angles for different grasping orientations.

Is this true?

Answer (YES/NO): NO